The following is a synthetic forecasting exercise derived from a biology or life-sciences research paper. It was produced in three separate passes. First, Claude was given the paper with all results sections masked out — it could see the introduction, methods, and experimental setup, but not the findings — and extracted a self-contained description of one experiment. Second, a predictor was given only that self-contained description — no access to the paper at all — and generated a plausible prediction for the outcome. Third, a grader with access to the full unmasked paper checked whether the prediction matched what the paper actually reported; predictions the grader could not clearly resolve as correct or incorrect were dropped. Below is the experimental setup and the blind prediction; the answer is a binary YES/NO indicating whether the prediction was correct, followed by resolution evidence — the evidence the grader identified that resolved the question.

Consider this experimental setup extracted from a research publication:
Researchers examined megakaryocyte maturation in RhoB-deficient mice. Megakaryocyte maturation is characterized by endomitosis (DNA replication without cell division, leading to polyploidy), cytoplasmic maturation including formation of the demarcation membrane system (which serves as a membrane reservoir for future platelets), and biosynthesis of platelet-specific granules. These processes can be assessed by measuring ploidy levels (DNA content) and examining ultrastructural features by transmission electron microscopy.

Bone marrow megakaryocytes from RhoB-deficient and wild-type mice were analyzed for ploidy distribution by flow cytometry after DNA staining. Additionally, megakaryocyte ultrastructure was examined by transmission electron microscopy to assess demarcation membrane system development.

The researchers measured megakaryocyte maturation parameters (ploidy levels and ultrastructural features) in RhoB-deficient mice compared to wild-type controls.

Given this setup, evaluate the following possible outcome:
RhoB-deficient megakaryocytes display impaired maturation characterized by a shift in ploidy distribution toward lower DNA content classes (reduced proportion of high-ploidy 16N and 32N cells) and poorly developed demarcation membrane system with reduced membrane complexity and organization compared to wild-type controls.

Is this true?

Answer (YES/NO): NO